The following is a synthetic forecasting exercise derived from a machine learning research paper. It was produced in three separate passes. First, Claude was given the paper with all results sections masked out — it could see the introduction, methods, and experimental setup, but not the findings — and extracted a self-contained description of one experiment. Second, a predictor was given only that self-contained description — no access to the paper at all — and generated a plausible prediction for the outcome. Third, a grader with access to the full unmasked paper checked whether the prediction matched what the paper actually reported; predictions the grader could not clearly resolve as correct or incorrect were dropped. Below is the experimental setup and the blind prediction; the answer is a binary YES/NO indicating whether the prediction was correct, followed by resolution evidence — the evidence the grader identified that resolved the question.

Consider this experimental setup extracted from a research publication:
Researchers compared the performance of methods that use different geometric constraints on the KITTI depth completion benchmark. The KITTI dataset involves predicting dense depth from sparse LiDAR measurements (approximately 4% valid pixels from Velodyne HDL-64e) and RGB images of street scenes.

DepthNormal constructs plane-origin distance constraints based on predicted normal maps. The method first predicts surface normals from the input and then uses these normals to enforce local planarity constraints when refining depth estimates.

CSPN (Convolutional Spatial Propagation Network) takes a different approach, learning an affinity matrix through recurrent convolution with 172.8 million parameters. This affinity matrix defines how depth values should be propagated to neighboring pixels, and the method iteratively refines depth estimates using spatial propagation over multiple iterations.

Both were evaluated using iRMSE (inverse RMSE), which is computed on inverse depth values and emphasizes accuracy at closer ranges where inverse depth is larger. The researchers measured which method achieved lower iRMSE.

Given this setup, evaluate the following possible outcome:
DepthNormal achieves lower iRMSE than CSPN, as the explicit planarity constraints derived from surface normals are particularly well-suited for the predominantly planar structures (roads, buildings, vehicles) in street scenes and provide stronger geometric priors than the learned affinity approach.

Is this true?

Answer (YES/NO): YES